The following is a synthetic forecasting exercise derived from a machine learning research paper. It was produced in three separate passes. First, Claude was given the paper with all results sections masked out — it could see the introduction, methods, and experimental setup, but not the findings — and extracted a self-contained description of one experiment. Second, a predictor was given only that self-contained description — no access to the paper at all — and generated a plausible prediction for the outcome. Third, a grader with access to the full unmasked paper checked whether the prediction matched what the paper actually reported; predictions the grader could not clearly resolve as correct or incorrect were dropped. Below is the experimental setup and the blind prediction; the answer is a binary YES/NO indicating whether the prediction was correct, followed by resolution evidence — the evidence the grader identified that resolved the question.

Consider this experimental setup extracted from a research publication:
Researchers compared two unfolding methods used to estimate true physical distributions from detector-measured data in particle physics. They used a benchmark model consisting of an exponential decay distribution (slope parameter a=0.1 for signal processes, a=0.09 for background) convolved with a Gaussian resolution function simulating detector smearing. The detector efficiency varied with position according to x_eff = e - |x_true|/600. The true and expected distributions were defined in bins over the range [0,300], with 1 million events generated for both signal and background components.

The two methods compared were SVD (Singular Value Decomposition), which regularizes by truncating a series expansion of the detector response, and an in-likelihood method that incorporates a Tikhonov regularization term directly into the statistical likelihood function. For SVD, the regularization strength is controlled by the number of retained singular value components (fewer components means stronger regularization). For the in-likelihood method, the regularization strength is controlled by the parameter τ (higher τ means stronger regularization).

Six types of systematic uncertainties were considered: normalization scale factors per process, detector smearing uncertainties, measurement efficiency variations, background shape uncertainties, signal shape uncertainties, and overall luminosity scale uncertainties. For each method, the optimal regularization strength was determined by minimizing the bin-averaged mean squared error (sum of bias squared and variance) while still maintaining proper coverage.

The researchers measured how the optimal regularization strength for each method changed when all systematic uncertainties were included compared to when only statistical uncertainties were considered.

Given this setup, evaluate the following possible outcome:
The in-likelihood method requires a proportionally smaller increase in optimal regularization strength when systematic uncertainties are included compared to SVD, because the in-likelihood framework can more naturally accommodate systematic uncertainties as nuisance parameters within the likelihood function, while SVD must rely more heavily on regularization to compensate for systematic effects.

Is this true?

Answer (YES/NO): NO